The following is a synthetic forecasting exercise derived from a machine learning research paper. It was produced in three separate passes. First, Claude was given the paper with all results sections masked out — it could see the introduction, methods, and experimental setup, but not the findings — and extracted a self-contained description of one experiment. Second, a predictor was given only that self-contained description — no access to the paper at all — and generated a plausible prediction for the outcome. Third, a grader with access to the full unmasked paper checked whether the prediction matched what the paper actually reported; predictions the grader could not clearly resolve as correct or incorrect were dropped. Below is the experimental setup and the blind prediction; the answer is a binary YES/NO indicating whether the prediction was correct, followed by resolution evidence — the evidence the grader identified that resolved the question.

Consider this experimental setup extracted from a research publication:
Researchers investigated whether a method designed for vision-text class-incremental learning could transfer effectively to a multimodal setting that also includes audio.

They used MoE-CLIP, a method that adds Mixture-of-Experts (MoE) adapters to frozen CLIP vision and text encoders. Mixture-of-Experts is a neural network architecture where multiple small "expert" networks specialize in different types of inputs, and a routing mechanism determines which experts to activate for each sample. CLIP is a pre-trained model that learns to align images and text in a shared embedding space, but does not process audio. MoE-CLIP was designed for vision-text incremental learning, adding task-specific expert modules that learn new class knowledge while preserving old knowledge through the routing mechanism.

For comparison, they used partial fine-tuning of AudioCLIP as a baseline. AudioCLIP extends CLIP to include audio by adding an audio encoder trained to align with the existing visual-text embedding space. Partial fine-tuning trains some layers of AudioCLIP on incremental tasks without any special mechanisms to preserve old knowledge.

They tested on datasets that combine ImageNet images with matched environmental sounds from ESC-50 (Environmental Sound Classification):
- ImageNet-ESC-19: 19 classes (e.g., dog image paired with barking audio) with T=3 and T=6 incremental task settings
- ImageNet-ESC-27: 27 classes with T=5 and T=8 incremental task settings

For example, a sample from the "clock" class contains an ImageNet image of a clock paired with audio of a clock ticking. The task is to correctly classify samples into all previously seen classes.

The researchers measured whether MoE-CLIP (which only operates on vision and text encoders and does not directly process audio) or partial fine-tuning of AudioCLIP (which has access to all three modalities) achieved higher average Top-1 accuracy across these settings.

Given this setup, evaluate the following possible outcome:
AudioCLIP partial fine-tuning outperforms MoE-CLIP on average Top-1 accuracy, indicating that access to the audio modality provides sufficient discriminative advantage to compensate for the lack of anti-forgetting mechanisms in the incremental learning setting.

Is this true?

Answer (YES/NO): NO